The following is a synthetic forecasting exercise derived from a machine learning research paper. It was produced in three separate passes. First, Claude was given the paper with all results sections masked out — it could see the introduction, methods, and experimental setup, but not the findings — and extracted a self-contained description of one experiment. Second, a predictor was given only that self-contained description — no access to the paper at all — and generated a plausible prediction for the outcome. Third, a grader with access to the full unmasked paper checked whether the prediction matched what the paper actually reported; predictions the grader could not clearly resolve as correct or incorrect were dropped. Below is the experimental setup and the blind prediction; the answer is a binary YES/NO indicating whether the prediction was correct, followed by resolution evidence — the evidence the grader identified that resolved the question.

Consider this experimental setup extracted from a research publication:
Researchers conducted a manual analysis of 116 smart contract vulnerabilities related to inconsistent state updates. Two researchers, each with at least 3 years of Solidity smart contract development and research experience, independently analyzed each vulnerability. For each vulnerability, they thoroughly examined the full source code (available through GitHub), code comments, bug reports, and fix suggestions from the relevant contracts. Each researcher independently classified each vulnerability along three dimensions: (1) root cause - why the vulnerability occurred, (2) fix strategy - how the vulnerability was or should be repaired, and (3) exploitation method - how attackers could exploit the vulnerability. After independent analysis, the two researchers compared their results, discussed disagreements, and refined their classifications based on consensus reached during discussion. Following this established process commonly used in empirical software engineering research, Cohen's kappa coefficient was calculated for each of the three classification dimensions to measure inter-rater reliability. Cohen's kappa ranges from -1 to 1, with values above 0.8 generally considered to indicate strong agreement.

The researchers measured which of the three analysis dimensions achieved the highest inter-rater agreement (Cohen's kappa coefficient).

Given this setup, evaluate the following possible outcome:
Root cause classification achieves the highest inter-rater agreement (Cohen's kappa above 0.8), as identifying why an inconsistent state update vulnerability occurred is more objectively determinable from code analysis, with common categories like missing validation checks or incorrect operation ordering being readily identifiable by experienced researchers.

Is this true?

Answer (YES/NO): NO